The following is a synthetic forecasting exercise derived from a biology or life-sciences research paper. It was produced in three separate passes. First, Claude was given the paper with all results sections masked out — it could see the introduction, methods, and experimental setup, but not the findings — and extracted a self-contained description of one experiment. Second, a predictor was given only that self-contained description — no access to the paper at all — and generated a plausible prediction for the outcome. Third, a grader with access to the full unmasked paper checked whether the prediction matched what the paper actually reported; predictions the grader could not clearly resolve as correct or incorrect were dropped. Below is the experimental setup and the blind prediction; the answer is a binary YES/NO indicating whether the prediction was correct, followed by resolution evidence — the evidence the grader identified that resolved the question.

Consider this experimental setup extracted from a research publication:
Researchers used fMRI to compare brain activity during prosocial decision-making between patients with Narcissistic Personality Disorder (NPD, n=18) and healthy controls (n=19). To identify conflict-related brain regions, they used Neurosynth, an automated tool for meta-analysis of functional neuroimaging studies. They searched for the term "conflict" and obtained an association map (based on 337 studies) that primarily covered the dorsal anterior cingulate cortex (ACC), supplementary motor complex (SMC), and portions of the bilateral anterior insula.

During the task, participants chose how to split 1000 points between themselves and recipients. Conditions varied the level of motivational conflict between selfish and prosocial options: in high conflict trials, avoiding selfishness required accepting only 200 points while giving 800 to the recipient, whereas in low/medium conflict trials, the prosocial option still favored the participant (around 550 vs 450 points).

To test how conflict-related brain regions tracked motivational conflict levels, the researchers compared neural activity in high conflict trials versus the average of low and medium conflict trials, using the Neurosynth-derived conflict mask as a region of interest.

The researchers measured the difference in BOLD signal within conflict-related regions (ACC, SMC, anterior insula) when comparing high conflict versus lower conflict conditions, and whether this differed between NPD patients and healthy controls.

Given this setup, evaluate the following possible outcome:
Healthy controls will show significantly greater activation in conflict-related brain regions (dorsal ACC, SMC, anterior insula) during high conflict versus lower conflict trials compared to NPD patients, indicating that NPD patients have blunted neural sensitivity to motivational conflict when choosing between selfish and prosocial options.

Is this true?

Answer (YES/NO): NO